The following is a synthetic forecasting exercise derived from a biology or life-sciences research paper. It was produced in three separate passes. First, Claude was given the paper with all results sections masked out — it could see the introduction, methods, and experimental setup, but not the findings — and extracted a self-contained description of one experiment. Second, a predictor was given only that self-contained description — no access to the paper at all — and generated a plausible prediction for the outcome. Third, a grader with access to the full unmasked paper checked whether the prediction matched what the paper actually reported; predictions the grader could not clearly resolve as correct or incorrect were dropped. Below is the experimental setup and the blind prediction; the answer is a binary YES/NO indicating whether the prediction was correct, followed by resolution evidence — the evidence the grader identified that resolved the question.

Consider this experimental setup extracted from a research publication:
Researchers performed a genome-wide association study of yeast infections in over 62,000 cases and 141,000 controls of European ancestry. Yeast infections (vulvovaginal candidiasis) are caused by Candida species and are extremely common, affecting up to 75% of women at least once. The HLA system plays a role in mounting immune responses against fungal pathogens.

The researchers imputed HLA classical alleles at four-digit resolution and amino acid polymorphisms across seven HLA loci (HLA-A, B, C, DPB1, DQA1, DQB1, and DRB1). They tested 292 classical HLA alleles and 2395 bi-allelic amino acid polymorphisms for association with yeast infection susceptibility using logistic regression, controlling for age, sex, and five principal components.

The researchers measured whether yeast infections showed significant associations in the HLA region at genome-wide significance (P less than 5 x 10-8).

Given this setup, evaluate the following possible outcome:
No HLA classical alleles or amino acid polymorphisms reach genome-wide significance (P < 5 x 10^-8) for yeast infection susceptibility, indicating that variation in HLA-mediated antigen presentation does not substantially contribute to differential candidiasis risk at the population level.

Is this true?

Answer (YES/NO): YES